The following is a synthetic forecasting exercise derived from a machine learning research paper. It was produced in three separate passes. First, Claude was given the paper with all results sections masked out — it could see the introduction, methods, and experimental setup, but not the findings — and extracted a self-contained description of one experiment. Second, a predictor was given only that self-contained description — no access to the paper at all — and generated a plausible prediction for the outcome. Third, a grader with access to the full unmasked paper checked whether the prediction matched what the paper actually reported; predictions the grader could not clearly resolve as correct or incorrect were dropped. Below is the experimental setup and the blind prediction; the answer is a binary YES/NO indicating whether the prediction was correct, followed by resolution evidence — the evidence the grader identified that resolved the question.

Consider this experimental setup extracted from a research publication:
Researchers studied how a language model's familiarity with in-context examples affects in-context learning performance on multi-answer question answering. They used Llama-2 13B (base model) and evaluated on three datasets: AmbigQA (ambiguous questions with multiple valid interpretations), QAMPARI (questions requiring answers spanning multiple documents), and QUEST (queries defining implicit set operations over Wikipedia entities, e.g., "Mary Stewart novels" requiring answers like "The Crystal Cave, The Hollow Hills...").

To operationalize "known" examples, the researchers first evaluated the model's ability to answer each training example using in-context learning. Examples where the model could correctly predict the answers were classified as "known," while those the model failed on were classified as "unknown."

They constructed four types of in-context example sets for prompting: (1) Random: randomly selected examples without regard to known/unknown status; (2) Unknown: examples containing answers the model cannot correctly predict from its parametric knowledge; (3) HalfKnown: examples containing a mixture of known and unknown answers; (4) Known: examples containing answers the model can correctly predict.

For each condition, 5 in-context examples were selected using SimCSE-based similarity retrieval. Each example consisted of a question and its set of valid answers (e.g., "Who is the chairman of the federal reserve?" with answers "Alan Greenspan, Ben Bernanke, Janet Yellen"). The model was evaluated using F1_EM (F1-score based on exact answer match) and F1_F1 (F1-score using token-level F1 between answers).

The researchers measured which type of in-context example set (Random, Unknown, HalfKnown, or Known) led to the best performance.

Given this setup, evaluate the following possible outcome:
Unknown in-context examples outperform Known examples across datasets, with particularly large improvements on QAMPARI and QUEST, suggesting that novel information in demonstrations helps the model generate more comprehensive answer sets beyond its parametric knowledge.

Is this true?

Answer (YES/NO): NO